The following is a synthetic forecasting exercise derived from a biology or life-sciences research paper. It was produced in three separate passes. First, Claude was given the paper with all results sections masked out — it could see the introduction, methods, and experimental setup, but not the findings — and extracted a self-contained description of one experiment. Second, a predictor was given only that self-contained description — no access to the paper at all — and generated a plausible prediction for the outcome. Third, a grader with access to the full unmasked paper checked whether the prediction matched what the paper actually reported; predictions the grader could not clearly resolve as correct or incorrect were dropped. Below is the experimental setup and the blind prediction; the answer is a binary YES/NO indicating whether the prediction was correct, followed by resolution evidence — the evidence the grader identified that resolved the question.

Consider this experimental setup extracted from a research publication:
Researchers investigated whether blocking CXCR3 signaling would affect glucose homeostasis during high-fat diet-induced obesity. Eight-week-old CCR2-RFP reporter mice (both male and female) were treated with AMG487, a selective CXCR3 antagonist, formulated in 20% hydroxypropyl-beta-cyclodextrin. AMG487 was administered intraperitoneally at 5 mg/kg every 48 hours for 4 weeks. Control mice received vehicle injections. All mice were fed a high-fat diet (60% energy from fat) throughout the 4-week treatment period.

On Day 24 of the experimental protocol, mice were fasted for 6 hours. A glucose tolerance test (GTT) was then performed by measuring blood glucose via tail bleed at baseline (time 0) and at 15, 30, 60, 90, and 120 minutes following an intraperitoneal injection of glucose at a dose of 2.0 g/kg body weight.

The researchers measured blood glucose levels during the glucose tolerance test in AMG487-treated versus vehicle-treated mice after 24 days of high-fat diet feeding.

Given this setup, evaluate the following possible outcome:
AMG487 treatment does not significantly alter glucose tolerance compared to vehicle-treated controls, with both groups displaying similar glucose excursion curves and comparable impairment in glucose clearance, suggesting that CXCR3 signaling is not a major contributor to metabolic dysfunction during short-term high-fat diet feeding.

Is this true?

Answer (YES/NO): NO